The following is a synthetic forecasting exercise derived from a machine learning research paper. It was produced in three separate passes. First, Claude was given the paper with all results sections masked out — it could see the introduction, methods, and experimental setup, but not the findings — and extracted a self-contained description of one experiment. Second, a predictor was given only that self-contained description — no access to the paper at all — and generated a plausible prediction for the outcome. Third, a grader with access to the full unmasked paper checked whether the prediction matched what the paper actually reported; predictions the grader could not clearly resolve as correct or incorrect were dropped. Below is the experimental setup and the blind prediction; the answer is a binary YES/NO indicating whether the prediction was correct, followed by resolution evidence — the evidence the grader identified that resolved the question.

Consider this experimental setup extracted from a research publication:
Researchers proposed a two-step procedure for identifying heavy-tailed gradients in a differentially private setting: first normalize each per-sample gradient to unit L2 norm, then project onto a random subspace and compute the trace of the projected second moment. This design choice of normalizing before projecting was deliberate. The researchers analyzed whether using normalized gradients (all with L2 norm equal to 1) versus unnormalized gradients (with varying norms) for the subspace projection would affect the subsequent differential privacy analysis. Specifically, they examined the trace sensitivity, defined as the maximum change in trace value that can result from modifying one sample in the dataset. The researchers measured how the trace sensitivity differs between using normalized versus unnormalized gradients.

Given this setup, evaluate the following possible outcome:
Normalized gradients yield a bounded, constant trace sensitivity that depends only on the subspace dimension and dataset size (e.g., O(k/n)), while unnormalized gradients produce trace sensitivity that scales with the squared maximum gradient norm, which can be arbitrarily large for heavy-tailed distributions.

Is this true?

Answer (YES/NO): NO